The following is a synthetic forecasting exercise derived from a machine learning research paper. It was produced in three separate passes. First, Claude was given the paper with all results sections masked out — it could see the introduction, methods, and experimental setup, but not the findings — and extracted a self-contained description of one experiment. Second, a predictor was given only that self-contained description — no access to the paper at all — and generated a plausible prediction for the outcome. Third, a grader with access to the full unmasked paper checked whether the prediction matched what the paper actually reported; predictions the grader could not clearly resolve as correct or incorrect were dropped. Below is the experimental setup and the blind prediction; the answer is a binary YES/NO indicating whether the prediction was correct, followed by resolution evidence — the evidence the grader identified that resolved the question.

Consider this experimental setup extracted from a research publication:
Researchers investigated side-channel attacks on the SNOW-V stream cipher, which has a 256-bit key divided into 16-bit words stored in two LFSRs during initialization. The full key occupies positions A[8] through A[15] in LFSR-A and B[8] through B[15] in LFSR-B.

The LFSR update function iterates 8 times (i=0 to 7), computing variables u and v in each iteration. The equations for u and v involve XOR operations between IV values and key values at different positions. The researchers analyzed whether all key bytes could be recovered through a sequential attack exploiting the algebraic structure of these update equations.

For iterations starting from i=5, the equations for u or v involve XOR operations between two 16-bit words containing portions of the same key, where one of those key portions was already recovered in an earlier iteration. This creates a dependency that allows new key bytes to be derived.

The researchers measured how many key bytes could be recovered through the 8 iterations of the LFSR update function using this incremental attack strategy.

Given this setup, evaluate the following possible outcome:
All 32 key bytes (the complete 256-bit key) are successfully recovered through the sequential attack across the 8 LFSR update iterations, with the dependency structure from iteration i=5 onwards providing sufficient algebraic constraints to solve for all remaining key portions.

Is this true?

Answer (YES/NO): YES